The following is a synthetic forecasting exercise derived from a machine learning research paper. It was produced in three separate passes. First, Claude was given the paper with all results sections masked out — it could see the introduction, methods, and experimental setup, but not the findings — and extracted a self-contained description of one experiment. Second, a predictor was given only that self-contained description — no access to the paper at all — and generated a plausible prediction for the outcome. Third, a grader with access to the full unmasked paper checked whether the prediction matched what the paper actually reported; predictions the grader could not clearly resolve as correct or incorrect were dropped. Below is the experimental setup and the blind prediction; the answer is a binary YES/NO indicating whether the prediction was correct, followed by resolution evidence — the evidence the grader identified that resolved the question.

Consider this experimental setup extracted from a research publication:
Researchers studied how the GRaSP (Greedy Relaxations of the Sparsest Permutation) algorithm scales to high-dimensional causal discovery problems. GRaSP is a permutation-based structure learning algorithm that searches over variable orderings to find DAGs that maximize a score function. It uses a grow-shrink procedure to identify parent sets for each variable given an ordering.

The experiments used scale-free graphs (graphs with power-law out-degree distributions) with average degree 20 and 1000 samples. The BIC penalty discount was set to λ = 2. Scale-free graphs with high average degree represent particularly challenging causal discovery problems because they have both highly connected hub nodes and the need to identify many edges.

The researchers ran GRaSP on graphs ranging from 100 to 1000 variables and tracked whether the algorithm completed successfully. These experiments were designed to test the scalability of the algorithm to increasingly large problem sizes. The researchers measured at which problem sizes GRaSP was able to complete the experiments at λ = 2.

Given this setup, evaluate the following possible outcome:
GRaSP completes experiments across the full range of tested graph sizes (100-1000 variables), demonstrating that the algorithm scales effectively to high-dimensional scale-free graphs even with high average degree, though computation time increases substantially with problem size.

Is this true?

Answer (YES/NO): NO